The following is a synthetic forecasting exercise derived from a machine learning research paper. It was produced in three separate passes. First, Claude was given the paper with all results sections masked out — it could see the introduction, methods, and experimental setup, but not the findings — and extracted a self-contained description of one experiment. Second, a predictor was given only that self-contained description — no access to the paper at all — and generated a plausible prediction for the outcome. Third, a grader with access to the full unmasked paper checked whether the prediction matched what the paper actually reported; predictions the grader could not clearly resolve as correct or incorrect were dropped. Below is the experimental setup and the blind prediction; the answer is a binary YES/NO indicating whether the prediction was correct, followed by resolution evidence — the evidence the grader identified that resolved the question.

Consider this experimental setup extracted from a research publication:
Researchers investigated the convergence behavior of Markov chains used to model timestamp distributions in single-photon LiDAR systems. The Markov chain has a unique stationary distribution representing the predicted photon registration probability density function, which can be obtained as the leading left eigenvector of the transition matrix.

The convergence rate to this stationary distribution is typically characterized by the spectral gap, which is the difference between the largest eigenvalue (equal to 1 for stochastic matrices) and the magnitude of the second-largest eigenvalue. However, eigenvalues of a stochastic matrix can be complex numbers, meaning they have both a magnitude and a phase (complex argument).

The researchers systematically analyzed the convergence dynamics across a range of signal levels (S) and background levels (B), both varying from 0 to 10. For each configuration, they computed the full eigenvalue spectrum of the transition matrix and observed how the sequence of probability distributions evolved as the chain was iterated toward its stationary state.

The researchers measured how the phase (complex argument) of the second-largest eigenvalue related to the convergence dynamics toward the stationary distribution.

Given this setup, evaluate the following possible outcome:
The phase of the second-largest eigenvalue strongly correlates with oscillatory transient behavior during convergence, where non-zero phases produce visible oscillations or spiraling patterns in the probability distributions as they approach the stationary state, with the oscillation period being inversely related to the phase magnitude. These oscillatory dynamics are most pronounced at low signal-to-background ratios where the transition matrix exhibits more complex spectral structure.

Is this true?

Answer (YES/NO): NO